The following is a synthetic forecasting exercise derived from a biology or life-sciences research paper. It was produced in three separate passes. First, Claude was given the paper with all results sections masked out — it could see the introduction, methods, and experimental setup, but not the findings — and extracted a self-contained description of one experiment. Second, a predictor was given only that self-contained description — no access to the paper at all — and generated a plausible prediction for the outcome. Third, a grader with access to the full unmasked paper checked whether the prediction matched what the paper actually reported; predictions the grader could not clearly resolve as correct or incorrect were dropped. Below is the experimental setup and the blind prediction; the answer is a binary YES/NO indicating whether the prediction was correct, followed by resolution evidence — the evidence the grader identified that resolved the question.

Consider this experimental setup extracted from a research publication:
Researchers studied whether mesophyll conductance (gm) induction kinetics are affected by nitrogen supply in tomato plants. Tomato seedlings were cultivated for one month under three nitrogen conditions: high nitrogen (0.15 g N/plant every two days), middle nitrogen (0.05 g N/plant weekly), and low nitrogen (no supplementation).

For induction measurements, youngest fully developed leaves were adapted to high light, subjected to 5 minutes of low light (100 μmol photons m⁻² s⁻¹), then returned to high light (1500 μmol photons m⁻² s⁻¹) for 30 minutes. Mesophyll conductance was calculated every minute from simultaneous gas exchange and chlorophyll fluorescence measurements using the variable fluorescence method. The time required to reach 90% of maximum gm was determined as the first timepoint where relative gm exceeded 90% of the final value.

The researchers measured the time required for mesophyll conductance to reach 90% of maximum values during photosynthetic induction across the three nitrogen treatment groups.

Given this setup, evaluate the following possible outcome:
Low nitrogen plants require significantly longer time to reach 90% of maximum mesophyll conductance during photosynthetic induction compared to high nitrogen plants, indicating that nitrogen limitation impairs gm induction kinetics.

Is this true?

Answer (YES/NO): YES